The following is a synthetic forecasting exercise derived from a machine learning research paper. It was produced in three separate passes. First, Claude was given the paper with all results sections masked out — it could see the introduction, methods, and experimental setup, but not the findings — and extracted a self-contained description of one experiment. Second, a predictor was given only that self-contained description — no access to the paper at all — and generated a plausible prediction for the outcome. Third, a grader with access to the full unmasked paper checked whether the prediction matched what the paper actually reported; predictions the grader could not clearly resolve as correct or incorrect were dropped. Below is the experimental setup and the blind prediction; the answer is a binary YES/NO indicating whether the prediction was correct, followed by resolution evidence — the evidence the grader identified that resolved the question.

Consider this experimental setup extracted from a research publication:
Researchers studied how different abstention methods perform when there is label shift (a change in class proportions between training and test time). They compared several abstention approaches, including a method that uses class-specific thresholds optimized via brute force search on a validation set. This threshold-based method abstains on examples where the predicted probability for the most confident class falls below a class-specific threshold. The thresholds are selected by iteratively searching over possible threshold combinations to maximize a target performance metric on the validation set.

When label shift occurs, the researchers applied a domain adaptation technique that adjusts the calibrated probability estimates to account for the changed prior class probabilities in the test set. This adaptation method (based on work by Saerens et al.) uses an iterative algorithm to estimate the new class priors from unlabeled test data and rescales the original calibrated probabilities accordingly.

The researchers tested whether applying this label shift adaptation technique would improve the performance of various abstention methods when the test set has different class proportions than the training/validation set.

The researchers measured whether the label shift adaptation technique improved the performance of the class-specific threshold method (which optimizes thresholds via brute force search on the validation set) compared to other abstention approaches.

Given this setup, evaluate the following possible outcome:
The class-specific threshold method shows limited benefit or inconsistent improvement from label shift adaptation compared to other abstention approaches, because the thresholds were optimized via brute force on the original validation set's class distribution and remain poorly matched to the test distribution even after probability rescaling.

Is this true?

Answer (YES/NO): YES